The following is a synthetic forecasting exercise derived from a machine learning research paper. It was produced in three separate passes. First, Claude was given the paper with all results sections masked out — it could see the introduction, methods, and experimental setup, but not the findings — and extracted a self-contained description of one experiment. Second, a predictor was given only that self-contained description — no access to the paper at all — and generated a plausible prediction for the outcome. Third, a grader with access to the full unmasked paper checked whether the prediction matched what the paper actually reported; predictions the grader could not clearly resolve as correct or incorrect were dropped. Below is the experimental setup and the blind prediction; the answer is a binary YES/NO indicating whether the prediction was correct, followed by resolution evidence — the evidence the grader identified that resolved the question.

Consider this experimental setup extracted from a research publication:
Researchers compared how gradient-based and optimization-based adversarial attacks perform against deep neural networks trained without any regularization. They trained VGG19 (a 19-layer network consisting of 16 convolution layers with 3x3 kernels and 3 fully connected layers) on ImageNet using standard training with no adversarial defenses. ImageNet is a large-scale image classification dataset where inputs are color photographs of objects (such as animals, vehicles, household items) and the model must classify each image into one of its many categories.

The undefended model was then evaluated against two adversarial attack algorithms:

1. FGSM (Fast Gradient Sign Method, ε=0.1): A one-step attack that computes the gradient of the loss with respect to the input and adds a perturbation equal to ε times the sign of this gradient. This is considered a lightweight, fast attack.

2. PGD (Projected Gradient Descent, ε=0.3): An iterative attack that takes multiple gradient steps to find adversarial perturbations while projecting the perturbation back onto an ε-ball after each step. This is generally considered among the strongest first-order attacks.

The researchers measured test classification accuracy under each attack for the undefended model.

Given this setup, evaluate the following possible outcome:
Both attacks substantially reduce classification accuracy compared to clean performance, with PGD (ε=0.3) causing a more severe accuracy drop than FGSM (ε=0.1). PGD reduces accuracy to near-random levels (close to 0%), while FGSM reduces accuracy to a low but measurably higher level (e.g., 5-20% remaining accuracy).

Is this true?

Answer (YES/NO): YES